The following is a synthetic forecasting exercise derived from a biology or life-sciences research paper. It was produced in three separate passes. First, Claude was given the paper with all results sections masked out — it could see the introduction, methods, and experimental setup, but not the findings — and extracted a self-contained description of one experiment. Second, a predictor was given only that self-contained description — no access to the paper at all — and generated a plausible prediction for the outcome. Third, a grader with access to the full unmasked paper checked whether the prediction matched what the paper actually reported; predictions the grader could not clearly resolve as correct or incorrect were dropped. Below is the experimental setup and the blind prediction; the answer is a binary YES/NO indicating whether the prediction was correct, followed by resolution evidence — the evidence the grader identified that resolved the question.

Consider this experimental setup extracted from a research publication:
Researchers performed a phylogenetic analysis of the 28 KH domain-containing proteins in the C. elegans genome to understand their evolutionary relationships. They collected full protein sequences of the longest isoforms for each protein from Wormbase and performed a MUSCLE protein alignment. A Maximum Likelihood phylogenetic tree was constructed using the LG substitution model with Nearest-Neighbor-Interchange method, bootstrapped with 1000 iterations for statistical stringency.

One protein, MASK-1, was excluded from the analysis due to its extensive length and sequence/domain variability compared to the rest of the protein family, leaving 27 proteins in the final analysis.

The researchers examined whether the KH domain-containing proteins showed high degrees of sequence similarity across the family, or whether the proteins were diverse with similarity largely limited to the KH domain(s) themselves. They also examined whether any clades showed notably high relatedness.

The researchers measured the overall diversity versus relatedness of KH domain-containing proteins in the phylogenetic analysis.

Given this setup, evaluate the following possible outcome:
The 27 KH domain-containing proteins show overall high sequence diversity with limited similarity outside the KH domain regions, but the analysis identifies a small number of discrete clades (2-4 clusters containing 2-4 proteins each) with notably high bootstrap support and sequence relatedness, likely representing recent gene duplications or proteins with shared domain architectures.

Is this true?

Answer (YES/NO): YES